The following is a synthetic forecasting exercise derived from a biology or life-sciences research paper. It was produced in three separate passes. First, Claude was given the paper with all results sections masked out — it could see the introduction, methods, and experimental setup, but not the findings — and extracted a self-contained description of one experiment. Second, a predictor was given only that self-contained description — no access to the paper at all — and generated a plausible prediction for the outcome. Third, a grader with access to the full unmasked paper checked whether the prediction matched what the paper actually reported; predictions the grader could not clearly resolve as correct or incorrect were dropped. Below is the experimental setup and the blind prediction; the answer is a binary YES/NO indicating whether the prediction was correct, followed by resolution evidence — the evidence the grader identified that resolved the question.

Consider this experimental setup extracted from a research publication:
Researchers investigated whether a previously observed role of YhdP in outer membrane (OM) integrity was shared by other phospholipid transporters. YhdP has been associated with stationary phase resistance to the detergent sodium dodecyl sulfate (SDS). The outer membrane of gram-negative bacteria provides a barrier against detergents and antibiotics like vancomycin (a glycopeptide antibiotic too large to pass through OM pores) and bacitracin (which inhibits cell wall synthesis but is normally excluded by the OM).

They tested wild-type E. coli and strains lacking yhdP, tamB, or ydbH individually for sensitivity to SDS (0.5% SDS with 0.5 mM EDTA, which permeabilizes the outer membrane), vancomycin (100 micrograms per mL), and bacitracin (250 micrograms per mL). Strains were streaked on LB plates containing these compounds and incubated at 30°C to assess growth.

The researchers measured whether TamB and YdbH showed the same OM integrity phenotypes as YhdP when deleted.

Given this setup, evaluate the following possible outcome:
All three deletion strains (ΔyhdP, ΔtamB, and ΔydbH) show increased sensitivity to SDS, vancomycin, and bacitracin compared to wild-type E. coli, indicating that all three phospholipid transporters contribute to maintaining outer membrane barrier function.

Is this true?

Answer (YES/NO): NO